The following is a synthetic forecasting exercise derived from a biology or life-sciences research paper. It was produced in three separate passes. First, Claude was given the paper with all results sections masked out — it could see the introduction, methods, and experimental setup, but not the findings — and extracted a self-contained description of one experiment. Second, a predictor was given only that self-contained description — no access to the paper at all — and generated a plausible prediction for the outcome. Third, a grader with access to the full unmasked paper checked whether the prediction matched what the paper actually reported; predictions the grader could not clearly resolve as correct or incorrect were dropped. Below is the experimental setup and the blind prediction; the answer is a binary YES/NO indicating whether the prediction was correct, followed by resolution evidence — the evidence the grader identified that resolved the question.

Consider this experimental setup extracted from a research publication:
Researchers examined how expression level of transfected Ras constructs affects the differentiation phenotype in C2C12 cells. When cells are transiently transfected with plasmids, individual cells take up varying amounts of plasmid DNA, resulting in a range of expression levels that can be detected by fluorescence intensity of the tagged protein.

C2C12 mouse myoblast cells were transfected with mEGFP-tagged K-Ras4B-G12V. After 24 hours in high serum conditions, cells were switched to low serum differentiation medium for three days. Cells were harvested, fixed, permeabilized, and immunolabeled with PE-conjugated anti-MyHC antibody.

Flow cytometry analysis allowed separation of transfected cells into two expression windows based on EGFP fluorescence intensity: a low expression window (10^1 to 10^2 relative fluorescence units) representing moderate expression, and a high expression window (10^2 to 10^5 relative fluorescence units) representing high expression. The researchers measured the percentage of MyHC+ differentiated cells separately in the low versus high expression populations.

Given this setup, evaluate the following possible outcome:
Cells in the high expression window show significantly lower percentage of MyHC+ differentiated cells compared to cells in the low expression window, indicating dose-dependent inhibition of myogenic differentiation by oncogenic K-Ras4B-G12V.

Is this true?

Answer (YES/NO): NO